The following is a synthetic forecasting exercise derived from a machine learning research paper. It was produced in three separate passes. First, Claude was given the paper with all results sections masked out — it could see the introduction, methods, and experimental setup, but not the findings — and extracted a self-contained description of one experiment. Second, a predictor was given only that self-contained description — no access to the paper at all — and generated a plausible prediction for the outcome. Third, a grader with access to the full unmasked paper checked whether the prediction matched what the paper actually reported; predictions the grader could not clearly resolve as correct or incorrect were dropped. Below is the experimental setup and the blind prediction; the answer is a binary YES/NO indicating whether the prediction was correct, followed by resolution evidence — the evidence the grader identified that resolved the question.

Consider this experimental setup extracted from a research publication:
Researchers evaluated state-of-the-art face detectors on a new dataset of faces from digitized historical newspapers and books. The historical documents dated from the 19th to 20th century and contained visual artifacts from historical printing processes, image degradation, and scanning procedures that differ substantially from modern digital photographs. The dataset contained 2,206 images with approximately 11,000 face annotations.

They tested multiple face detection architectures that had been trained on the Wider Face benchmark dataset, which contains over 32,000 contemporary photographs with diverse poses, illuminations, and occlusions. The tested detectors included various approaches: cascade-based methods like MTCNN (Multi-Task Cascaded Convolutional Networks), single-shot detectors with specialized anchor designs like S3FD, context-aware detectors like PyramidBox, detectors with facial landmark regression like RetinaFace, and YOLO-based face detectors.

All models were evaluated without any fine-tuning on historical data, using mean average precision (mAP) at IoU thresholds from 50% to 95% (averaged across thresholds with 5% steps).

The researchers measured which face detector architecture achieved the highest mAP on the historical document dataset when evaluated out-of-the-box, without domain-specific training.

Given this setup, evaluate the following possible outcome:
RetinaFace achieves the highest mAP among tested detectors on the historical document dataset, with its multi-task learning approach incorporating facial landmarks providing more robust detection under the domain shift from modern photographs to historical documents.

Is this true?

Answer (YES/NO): NO